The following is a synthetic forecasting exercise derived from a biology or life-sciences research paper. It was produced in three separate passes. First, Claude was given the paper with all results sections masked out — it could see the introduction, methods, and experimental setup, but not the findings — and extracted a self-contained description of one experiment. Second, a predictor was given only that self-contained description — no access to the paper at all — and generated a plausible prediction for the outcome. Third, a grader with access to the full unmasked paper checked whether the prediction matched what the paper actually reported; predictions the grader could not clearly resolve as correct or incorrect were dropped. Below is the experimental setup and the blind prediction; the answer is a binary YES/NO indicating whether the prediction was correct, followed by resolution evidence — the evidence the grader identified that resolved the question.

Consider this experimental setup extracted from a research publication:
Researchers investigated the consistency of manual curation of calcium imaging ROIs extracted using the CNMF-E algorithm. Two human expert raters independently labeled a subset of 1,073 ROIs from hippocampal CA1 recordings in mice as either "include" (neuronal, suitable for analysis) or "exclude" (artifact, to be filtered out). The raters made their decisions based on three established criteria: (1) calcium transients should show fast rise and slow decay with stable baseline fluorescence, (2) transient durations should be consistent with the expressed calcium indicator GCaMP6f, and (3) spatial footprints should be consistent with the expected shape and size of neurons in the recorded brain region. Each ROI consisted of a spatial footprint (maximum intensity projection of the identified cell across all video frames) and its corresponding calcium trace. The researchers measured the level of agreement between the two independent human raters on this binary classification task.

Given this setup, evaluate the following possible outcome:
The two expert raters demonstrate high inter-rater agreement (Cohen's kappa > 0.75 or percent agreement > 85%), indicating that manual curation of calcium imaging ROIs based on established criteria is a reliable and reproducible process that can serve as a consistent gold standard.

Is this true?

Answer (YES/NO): YES